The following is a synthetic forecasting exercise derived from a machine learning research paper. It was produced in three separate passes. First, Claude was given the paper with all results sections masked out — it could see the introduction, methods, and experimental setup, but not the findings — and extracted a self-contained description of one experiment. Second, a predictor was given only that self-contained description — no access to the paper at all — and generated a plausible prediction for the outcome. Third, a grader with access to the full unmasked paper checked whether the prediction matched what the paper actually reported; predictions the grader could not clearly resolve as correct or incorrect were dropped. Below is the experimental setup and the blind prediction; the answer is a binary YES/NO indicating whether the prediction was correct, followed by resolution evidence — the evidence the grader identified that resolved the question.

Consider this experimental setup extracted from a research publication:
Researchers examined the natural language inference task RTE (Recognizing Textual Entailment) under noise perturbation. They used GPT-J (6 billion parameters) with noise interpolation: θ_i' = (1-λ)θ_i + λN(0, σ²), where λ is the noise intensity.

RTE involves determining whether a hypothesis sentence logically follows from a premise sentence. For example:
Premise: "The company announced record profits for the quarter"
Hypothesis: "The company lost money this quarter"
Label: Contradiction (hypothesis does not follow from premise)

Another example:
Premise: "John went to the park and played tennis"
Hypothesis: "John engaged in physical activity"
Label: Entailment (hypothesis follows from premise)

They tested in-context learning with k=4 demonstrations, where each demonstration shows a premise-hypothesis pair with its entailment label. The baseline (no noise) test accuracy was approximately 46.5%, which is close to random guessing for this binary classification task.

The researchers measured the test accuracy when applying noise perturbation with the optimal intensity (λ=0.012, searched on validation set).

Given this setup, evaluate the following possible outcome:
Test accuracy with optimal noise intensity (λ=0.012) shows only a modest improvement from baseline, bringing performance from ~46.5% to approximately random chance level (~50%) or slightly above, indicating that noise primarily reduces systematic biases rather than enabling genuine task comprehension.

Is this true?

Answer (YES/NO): NO